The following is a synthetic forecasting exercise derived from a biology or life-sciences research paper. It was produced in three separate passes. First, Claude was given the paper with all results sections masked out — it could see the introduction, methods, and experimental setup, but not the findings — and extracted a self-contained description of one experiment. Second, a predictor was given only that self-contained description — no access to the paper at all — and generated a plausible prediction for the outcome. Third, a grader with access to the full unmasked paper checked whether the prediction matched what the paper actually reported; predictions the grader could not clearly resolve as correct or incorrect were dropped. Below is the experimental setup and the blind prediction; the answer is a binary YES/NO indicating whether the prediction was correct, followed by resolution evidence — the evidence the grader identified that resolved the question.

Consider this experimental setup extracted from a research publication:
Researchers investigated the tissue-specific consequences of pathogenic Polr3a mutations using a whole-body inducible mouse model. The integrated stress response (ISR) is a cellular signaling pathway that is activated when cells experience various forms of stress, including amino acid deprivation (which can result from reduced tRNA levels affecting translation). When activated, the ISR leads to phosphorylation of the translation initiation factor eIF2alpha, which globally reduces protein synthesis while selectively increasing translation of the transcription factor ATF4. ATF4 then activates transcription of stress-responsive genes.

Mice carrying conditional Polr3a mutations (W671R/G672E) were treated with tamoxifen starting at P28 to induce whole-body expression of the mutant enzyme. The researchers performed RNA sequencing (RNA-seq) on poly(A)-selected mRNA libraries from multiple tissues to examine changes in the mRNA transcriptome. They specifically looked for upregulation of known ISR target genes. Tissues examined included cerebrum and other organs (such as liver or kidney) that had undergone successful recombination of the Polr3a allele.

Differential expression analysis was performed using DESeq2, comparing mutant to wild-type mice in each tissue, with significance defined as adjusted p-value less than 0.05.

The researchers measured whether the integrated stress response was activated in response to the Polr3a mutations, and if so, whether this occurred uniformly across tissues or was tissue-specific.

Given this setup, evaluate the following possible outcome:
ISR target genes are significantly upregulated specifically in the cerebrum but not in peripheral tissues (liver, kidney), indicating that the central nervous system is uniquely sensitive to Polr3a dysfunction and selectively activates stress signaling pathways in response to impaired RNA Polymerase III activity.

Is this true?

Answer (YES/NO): YES